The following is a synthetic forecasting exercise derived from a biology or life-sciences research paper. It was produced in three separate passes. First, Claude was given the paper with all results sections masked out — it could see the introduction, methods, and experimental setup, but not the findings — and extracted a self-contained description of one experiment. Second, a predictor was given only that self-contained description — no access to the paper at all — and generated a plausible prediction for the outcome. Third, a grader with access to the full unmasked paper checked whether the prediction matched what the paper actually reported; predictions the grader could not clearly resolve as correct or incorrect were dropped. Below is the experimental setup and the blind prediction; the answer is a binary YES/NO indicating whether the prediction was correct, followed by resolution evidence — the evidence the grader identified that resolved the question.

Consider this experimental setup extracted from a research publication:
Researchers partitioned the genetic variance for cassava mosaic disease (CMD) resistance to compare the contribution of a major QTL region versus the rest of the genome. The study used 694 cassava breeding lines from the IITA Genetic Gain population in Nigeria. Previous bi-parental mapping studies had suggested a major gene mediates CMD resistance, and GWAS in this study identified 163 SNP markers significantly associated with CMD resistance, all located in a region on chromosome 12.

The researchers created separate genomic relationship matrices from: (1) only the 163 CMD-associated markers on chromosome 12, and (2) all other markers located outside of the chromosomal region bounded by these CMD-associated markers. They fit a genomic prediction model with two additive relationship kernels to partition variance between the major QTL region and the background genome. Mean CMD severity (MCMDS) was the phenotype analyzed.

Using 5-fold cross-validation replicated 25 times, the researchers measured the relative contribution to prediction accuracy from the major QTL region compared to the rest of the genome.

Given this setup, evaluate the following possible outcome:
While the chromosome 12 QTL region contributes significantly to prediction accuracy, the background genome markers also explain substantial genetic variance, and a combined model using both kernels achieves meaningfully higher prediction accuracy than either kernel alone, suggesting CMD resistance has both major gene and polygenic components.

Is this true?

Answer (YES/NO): YES